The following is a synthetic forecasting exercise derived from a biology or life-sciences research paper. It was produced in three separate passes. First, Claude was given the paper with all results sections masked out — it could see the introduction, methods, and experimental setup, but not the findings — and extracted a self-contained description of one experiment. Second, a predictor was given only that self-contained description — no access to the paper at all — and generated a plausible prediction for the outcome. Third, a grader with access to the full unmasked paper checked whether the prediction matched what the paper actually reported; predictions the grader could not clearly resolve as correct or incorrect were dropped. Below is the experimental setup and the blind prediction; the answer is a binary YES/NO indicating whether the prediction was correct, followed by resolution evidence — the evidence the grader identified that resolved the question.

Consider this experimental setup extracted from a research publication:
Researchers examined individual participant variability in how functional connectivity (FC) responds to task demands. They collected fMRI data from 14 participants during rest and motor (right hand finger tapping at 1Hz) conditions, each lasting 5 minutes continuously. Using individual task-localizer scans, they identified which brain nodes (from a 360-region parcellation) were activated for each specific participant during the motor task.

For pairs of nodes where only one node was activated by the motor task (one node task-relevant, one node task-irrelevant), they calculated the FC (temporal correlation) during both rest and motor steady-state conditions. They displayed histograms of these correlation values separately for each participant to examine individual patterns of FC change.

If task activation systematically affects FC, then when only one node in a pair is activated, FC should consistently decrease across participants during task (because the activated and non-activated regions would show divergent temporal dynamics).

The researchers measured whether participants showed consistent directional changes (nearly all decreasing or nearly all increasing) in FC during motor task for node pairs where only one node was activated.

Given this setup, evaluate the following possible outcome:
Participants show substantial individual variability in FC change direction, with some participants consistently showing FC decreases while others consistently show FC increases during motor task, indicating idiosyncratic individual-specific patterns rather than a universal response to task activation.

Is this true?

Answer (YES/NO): YES